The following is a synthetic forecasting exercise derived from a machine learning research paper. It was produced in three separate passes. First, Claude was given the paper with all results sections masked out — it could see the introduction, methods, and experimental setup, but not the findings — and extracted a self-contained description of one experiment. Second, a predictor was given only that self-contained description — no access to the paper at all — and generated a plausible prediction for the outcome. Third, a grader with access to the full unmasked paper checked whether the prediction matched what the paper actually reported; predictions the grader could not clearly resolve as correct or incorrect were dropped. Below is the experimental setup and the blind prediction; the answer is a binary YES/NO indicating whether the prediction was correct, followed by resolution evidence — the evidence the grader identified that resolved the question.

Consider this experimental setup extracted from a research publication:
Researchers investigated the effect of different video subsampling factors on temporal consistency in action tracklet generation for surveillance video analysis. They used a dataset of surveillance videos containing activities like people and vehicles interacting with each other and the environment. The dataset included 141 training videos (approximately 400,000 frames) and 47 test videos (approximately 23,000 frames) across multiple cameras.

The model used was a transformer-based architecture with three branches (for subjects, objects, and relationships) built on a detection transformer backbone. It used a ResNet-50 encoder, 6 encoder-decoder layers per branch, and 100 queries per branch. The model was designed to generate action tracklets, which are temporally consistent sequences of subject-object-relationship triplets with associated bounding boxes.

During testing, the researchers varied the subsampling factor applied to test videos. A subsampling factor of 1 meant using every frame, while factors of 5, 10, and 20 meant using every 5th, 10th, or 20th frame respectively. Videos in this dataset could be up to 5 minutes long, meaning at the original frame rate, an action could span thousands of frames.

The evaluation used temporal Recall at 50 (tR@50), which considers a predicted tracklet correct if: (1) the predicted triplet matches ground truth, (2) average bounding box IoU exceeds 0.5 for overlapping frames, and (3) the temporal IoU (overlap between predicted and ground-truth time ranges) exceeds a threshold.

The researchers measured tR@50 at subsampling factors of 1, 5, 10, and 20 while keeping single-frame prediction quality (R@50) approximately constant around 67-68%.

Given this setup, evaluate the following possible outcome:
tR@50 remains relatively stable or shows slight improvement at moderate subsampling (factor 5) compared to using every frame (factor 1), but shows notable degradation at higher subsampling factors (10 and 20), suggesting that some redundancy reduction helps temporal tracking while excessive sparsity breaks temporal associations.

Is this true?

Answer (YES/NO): NO